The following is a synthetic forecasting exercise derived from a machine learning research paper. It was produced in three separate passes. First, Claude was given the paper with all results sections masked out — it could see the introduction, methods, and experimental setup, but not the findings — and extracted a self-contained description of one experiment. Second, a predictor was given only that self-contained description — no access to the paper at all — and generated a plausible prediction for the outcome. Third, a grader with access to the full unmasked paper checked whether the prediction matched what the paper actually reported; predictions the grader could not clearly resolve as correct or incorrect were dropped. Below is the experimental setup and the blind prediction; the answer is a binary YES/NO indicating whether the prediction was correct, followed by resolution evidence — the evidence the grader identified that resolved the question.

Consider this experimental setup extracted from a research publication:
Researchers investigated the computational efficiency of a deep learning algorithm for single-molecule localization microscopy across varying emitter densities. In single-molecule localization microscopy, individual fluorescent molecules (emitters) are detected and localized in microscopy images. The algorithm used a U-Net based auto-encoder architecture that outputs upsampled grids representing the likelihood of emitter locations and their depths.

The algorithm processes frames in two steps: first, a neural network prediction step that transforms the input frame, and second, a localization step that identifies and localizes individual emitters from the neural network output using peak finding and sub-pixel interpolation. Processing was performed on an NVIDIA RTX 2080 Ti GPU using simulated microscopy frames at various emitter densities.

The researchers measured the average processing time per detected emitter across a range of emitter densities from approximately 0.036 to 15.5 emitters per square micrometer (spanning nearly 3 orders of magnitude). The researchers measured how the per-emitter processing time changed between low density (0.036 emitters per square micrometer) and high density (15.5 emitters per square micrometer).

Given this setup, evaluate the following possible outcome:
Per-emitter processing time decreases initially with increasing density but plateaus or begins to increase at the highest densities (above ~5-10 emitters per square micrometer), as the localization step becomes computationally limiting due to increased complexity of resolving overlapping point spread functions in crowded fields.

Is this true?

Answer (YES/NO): NO